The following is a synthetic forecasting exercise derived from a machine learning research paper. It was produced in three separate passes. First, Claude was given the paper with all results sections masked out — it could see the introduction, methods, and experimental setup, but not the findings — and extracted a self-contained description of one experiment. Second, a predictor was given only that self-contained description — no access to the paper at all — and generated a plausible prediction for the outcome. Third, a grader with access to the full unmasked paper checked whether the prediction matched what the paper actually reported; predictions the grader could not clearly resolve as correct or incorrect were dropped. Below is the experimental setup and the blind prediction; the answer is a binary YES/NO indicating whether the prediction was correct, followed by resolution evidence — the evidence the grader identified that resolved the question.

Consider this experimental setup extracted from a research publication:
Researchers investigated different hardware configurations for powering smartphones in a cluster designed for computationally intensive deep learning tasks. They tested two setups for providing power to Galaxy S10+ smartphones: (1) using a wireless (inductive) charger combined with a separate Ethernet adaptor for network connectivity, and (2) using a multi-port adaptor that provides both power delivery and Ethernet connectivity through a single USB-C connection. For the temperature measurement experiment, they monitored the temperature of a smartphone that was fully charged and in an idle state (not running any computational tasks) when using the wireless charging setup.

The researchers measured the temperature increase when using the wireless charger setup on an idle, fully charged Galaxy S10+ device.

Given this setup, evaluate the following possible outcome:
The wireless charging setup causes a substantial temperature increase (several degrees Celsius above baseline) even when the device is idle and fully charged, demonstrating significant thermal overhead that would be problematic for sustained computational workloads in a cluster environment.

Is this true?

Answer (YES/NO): YES